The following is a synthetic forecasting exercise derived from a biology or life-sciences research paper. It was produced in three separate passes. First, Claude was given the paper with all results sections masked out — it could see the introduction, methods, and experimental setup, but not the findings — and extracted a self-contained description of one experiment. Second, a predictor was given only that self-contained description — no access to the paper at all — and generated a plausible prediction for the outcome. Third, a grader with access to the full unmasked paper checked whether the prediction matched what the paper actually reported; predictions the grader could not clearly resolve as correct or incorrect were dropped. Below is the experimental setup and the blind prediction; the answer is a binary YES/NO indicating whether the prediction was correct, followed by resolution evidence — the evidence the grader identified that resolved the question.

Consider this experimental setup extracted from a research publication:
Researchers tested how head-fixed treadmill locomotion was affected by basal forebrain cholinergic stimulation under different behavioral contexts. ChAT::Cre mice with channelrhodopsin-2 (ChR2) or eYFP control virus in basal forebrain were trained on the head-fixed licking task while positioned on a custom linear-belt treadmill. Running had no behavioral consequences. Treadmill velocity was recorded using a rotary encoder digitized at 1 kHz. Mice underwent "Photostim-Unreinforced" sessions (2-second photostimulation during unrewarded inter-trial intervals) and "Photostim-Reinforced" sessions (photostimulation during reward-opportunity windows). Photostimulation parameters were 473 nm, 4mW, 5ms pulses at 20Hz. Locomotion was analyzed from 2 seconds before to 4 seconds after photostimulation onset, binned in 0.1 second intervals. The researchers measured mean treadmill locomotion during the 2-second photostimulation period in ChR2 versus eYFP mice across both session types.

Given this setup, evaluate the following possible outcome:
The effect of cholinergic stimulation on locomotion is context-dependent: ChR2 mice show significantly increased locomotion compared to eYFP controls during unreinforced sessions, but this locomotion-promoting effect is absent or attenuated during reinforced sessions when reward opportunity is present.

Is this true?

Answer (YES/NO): NO